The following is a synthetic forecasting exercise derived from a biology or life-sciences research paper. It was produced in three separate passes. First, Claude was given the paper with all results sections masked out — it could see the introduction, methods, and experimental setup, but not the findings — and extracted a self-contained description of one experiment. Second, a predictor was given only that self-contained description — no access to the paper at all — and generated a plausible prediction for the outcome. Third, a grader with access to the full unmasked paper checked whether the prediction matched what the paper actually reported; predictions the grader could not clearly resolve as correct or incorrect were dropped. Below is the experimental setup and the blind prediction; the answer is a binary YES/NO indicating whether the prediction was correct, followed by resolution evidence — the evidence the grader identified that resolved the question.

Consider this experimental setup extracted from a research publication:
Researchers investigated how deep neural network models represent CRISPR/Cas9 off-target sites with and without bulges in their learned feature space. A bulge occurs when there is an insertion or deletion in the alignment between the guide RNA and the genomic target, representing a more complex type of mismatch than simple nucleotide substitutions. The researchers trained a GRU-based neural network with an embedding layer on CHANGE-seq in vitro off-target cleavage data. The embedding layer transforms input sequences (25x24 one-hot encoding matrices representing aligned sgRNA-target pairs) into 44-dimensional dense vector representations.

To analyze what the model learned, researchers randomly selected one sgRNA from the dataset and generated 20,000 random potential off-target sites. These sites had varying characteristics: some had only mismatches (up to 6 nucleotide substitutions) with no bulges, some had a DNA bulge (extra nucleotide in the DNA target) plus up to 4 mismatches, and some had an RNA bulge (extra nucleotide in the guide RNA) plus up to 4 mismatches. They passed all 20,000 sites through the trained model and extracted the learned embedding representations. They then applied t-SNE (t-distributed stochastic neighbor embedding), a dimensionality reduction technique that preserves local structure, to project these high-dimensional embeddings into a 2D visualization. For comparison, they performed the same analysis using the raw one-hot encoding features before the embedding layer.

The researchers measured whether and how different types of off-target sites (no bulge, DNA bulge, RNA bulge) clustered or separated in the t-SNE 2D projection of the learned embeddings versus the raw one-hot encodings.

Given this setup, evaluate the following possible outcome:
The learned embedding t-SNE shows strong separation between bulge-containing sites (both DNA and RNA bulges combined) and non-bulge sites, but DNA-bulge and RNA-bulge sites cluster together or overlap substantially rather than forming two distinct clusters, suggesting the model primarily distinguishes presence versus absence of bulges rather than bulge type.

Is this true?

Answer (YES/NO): NO